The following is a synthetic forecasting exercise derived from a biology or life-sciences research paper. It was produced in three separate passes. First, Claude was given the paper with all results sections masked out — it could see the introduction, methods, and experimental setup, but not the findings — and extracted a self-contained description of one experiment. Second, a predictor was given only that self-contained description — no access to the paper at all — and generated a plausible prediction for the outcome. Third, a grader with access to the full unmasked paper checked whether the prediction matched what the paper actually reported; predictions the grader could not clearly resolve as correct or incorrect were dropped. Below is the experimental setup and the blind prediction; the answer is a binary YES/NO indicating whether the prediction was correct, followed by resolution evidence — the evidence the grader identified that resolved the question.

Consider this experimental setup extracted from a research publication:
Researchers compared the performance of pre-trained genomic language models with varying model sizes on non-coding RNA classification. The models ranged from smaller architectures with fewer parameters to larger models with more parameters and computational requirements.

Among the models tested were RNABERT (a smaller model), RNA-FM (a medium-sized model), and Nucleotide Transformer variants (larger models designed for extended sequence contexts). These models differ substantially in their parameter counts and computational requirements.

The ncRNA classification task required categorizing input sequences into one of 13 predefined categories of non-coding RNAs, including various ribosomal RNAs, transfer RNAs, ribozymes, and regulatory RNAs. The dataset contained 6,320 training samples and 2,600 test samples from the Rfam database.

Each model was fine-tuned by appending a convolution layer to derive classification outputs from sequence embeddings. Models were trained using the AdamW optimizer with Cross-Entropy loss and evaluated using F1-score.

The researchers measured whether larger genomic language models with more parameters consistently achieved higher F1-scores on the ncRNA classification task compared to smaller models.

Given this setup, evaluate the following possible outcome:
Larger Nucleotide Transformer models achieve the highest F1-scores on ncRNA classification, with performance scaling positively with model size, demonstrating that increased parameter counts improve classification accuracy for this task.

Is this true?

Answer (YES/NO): NO